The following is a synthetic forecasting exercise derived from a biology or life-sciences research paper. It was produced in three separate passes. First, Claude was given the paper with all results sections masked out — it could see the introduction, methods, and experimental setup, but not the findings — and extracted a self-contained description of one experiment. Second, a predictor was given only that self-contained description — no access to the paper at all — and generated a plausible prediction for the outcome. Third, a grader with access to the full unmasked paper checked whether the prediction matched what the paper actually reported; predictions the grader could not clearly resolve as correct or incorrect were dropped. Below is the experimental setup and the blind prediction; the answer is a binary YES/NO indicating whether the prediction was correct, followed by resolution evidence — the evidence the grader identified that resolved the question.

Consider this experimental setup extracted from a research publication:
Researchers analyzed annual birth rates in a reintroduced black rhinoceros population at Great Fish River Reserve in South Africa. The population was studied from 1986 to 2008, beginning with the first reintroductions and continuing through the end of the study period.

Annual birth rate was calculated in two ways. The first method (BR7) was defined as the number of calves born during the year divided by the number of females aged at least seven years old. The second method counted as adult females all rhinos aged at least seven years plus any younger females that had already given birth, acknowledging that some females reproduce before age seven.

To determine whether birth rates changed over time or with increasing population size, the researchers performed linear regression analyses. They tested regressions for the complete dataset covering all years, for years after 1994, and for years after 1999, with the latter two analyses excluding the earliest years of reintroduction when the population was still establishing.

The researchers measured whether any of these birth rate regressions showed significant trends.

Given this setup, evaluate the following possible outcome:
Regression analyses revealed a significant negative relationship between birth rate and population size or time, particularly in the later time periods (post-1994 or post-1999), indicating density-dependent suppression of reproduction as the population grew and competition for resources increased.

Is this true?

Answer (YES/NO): NO